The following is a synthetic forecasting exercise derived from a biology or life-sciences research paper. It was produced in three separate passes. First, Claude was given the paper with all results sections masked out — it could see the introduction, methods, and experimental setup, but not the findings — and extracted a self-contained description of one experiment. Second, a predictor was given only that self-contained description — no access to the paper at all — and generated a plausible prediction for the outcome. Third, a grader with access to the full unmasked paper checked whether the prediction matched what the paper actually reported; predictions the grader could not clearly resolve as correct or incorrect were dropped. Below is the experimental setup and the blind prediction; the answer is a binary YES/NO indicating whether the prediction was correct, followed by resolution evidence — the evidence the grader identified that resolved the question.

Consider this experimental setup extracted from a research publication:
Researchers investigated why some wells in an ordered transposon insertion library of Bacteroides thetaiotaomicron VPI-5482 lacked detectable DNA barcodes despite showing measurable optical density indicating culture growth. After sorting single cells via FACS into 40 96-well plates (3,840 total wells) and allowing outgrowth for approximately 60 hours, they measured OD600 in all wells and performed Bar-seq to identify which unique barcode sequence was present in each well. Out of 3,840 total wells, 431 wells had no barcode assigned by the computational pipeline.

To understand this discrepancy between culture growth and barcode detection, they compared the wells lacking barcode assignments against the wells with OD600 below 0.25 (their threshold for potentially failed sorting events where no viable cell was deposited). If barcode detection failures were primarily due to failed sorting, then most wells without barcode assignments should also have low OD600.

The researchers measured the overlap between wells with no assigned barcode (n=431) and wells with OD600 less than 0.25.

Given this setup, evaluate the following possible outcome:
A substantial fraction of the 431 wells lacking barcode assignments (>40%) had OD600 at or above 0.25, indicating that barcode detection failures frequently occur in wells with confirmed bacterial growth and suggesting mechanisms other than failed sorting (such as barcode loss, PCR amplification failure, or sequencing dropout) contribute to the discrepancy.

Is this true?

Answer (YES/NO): YES